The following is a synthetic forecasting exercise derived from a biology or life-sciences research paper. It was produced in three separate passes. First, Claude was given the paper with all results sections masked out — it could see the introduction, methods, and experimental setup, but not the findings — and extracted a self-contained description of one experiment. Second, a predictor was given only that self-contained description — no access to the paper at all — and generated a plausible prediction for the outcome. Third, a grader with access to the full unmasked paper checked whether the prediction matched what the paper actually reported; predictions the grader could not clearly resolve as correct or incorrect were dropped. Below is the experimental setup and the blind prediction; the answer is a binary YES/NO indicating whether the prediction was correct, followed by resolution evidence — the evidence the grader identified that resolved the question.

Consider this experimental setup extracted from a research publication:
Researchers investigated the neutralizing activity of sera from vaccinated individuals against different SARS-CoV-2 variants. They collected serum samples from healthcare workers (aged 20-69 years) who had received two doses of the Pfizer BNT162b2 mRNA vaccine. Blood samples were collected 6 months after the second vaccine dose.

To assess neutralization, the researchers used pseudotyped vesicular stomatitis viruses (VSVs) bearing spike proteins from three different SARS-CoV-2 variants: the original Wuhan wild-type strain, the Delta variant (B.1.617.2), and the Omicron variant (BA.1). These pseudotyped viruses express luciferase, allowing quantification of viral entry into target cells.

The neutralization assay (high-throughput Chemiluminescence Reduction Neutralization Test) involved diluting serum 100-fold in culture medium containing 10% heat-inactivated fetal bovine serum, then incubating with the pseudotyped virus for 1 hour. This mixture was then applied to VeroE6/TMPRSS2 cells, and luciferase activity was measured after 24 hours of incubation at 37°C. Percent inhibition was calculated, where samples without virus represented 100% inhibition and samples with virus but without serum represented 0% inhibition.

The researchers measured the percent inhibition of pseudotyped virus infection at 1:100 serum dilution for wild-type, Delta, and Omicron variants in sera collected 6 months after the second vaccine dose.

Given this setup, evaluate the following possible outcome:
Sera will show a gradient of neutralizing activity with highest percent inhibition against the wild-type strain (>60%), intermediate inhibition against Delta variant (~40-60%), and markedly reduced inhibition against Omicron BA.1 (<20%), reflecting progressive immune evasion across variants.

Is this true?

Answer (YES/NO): NO